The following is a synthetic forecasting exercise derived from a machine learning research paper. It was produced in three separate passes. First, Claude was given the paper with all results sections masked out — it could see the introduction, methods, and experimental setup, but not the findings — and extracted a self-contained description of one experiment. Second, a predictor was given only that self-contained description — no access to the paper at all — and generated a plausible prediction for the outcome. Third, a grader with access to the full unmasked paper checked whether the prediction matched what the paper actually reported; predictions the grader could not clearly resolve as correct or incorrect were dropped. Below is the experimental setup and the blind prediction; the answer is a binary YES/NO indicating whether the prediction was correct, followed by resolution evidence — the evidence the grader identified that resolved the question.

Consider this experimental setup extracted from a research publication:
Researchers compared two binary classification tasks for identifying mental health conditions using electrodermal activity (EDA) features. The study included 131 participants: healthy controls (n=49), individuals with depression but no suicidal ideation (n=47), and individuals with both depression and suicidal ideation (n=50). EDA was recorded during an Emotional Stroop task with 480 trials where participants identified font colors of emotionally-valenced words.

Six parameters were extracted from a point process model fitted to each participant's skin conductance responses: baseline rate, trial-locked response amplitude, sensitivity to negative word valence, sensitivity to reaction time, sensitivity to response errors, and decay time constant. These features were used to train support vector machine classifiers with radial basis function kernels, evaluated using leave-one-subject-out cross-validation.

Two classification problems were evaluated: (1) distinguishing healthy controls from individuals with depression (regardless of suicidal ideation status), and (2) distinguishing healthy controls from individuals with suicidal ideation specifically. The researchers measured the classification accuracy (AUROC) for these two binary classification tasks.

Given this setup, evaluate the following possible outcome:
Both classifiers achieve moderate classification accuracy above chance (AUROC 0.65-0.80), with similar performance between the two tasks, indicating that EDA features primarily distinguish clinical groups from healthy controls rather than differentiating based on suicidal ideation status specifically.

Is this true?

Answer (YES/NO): NO